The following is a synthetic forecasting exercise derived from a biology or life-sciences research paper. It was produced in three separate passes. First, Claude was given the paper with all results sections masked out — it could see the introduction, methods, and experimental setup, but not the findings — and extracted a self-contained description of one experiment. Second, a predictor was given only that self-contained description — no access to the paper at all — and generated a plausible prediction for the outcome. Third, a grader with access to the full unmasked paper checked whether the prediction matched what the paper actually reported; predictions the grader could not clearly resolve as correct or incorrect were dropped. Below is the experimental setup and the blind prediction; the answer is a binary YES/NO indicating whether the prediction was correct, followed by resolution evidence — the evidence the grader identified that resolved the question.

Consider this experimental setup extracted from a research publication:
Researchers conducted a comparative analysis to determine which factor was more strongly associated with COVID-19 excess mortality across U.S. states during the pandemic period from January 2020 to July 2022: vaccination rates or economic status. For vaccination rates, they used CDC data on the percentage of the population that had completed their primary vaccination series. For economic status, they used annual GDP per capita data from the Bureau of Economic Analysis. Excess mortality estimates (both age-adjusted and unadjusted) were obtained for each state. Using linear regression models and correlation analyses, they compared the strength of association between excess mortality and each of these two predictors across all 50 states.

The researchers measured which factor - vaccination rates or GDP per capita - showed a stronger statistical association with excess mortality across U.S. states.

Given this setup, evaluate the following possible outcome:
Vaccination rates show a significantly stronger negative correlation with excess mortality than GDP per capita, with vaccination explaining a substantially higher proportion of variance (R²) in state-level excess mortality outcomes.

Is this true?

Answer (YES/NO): YES